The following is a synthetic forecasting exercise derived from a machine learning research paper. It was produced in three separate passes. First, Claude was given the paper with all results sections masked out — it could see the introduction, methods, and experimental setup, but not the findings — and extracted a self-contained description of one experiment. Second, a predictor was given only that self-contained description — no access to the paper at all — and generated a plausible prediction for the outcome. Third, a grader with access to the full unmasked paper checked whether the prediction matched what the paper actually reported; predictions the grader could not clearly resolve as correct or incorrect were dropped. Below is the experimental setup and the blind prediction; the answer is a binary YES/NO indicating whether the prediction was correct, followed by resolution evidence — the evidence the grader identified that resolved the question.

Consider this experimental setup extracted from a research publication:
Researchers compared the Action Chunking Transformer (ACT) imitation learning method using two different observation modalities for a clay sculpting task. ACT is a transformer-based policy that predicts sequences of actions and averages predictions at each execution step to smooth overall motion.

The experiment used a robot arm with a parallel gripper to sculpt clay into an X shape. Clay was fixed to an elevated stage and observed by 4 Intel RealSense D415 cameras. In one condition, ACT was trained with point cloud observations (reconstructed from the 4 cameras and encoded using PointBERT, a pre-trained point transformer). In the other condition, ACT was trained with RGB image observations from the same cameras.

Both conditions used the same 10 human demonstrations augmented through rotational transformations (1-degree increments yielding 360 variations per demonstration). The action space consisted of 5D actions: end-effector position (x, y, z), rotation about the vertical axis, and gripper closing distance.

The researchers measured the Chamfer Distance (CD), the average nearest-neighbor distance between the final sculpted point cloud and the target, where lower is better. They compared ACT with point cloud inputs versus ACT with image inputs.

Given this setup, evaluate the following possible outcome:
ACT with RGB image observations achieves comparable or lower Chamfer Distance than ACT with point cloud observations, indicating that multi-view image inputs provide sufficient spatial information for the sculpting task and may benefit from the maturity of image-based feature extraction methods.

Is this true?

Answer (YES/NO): NO